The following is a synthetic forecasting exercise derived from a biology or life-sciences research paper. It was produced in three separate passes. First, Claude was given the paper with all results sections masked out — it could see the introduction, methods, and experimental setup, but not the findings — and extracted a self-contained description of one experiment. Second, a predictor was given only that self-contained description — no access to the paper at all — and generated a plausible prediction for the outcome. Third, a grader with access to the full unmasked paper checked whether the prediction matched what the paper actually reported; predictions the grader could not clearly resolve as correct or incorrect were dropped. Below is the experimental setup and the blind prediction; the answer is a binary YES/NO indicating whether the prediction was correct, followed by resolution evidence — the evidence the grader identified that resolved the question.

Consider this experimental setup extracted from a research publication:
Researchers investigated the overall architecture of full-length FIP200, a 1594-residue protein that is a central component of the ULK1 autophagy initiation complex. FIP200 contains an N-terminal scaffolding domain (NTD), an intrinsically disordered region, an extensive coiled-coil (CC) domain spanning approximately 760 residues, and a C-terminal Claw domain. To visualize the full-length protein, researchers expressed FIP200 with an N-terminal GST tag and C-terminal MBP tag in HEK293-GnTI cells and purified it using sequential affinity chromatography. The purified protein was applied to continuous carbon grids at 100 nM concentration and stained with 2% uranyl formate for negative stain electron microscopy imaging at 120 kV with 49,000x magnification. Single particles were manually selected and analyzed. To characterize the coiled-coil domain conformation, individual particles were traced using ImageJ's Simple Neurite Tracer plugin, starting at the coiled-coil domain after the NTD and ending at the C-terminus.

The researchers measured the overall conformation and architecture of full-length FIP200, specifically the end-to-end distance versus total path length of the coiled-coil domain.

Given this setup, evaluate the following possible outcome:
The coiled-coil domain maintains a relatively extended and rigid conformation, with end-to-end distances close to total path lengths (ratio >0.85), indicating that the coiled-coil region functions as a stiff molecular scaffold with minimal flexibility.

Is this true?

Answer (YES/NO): NO